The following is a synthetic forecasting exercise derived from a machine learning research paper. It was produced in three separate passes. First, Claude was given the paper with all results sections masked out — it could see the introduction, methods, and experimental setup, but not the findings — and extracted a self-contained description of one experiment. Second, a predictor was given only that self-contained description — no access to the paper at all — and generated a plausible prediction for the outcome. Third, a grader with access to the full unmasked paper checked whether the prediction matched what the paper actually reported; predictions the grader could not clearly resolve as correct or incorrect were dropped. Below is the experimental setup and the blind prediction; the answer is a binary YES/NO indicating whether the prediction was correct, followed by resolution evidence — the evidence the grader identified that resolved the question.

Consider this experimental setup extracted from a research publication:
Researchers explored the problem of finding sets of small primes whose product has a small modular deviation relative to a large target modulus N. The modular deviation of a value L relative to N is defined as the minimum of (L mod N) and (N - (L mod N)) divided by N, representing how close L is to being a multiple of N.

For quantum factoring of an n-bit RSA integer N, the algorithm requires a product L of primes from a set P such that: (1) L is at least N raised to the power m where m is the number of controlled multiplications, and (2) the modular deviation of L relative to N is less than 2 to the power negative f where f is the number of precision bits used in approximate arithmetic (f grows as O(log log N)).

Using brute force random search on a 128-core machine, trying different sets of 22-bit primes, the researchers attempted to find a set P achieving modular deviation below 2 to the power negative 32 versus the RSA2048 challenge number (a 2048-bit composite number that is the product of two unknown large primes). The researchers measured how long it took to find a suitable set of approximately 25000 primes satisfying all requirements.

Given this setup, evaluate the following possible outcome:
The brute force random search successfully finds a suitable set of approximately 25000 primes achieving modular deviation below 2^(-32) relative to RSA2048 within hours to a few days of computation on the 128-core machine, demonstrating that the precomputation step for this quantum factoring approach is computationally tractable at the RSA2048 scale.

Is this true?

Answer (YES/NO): NO